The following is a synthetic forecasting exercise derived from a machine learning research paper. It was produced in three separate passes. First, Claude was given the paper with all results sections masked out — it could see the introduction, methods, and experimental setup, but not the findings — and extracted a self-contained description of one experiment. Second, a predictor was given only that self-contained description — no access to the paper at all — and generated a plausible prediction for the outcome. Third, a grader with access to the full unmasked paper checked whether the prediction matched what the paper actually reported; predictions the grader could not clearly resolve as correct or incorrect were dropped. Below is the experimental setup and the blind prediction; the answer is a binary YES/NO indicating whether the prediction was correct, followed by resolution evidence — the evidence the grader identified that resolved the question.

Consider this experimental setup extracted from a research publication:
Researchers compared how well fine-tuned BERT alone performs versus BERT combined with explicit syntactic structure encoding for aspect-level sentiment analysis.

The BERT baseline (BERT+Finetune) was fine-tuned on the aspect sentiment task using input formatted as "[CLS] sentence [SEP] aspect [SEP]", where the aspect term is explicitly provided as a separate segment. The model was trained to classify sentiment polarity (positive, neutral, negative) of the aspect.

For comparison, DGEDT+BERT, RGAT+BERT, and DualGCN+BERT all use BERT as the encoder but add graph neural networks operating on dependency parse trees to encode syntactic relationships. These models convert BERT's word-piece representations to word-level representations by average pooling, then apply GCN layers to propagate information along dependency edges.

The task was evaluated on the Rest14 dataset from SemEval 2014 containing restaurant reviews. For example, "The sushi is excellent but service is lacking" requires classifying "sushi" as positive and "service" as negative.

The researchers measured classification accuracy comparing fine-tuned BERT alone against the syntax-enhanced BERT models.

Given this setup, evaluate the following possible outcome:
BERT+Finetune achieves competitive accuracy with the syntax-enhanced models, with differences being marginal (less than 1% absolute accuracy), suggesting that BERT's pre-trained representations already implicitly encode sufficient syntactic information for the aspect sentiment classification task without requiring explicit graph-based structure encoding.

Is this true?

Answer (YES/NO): NO